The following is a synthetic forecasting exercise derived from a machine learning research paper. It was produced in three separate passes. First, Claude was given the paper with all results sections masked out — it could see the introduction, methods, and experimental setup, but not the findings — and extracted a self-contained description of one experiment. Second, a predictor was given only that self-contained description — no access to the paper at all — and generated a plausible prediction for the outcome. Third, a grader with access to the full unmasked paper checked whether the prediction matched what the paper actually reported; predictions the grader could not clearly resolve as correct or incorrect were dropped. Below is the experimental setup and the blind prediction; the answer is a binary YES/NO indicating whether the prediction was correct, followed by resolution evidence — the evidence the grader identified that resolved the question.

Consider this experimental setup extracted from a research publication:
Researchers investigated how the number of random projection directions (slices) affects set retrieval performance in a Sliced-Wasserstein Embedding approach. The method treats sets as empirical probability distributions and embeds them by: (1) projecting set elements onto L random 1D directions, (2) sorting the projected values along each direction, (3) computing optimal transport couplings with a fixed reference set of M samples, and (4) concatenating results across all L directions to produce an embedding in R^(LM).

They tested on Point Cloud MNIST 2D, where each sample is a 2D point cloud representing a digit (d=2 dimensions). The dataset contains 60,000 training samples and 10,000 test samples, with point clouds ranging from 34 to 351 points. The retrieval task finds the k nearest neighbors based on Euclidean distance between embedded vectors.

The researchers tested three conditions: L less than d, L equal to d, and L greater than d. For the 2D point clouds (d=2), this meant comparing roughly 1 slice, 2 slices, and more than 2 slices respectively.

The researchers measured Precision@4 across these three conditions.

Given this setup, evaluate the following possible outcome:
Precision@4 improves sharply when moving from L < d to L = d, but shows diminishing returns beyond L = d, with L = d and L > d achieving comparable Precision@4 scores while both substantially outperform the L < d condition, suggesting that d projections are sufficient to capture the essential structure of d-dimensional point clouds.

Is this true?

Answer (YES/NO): NO